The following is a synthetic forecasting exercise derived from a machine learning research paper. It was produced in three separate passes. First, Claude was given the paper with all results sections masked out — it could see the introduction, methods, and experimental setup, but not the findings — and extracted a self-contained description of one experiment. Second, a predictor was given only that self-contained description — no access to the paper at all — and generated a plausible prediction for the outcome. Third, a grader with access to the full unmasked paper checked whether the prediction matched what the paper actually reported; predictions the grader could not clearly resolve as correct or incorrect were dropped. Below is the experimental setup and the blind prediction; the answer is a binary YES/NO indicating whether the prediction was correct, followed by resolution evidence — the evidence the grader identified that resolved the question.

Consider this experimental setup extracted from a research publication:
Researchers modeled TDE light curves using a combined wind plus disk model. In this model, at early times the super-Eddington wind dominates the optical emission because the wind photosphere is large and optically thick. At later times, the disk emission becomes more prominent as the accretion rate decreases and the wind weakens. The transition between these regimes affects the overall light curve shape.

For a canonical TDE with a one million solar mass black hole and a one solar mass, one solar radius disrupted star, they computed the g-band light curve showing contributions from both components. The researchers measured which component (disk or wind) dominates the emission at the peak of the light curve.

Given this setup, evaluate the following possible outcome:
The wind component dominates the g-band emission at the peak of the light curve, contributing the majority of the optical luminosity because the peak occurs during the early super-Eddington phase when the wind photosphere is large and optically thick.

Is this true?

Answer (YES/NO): YES